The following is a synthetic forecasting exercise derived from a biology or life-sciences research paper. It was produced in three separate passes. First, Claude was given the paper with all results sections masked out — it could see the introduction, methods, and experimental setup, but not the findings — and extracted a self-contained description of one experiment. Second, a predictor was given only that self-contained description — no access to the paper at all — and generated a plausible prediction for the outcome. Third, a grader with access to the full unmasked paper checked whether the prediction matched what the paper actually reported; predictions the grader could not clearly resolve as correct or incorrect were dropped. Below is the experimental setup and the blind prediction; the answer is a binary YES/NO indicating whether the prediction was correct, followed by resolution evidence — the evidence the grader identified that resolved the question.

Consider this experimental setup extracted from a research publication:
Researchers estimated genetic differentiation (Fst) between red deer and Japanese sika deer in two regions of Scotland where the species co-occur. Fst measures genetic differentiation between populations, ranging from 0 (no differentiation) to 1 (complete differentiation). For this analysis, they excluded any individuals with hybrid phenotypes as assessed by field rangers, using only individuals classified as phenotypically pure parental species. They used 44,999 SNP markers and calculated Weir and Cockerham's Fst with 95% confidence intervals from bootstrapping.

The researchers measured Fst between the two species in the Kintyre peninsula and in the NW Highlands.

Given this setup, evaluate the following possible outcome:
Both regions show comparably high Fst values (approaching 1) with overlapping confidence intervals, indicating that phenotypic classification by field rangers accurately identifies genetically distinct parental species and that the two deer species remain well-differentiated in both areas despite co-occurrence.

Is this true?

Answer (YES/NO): NO